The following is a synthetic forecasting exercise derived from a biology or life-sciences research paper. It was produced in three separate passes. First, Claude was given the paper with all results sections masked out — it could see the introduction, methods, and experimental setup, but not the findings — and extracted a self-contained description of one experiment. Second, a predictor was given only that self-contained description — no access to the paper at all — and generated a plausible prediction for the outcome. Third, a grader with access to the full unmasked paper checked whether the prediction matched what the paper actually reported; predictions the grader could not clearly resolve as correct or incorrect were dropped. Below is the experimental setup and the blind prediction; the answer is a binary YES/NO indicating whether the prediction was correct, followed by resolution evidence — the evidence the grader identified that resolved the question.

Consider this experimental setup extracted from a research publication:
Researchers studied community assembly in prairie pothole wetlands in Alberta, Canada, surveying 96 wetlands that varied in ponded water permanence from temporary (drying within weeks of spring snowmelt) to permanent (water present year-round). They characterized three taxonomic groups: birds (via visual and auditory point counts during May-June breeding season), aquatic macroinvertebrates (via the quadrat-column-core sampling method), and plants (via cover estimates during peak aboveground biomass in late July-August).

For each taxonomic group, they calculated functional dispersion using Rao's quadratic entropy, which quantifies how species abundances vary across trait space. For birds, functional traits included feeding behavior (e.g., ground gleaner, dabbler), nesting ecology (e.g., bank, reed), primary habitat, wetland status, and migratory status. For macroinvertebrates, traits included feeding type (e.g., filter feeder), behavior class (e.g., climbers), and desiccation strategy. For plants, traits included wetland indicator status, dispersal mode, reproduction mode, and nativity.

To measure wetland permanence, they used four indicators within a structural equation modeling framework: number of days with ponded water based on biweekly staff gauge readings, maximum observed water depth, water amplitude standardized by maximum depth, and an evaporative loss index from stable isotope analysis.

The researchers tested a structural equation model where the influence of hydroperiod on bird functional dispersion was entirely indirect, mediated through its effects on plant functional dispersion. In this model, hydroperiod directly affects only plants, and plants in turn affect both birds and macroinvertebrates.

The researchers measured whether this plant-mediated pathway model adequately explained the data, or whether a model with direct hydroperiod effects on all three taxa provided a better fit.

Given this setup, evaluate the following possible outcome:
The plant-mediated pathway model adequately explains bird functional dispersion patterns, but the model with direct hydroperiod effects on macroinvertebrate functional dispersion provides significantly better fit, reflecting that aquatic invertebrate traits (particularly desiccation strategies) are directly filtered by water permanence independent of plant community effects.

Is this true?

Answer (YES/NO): NO